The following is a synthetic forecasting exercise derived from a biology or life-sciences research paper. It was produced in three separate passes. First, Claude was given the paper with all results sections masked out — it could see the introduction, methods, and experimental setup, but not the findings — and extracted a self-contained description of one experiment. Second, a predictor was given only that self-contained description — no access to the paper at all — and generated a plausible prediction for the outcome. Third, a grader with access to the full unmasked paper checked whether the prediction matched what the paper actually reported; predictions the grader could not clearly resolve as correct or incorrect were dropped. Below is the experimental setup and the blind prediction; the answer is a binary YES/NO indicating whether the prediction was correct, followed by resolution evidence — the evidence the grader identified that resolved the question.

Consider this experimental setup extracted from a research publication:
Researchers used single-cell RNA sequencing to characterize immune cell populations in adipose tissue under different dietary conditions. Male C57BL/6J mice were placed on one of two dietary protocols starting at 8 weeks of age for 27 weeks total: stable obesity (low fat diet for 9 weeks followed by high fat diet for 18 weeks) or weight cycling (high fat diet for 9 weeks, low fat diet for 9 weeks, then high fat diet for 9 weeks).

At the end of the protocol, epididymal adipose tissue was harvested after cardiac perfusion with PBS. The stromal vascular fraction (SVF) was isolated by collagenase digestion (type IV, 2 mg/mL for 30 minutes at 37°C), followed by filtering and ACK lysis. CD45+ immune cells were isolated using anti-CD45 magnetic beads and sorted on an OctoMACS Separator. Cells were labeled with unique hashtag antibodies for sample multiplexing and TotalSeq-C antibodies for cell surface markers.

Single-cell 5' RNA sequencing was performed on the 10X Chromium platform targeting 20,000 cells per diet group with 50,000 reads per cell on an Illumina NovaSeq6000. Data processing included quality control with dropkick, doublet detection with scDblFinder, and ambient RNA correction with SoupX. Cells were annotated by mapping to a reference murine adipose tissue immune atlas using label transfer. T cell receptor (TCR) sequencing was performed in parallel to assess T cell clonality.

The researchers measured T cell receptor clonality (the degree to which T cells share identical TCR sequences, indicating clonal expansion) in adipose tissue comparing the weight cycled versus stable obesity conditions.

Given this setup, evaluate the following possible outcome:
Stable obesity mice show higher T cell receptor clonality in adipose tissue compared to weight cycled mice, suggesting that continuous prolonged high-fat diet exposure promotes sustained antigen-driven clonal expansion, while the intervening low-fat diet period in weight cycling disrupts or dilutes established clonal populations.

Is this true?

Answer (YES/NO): NO